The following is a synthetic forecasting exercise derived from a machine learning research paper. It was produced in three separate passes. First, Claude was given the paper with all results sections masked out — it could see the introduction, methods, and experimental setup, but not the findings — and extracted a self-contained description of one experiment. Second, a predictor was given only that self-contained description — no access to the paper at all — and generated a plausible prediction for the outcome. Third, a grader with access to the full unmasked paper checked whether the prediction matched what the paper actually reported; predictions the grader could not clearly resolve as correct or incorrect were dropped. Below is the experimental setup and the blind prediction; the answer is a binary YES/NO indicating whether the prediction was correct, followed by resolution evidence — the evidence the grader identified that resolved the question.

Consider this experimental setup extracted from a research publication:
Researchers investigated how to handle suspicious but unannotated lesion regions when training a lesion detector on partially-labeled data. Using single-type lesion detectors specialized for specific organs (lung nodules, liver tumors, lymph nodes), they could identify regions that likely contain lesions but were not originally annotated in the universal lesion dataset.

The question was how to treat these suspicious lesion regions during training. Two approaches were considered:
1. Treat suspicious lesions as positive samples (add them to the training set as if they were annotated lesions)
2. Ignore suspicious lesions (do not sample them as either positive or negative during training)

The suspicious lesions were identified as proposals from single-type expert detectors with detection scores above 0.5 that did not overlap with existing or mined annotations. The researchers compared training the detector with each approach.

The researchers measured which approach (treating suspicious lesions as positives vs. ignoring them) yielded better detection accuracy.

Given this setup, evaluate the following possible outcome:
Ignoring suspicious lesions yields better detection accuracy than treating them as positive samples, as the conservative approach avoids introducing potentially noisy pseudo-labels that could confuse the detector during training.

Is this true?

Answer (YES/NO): YES